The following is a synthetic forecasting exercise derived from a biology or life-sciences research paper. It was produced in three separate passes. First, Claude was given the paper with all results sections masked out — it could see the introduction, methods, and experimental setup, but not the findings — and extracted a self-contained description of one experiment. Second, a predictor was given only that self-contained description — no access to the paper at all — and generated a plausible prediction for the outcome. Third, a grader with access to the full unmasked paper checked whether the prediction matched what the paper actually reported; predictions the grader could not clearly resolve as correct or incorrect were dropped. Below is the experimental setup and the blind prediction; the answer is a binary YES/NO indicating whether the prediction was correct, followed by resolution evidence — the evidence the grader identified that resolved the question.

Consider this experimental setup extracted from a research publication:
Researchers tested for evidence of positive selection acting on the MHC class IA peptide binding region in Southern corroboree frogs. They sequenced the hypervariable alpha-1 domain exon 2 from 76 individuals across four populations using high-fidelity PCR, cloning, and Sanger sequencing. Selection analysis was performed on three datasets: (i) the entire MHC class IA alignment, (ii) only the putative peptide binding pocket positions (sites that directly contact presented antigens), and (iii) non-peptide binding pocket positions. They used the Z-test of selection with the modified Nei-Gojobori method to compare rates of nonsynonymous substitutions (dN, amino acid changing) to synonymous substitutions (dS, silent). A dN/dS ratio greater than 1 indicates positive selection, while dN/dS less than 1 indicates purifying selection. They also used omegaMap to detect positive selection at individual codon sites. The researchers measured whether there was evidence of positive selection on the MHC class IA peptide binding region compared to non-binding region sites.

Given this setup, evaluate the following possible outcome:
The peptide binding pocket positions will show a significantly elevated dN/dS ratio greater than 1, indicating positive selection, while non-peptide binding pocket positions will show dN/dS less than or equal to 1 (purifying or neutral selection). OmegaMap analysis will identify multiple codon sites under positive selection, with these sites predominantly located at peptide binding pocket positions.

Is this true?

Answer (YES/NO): YES